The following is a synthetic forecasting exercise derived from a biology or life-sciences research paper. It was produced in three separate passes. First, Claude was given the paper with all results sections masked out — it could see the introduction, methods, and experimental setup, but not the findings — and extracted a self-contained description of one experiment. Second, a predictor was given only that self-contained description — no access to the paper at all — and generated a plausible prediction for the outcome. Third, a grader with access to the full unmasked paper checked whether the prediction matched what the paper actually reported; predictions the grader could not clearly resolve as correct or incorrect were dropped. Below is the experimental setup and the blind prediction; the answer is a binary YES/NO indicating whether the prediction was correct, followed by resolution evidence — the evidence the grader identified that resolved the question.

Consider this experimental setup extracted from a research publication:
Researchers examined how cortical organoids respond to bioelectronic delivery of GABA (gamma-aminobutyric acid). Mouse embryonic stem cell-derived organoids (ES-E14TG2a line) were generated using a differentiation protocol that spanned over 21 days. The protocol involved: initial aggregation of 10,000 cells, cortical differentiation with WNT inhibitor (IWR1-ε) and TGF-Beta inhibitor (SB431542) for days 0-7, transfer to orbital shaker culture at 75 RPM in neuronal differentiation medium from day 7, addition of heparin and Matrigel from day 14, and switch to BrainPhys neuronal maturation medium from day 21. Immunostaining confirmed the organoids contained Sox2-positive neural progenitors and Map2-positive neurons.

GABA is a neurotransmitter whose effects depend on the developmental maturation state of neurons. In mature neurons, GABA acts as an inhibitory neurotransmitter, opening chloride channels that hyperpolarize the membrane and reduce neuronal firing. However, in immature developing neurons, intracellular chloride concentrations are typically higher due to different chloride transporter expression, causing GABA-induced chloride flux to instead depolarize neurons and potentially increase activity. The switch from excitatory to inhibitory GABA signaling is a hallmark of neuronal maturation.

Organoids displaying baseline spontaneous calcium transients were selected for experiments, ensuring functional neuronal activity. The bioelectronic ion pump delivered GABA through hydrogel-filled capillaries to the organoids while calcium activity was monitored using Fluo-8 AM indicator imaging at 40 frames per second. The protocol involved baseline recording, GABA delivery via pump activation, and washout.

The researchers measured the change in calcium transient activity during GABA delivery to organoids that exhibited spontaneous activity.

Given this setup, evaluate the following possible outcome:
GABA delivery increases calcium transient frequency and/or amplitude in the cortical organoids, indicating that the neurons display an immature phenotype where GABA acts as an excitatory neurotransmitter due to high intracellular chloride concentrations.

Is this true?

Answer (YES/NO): NO